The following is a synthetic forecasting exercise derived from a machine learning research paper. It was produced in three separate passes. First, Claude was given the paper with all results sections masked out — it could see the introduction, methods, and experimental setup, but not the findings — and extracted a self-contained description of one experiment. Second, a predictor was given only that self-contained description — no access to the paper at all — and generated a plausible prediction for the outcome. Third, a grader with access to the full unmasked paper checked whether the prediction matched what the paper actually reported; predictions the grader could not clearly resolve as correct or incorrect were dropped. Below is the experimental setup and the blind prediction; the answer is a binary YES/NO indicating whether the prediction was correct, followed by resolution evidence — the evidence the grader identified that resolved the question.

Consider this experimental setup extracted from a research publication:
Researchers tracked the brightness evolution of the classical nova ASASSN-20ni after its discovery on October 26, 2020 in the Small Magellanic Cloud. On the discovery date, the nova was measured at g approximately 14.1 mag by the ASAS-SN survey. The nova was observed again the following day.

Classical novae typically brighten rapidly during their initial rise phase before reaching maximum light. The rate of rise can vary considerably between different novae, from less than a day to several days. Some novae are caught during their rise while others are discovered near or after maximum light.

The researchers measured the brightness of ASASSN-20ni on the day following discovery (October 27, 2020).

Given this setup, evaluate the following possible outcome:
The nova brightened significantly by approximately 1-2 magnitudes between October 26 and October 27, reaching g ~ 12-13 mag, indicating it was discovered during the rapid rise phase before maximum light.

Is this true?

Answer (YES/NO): YES